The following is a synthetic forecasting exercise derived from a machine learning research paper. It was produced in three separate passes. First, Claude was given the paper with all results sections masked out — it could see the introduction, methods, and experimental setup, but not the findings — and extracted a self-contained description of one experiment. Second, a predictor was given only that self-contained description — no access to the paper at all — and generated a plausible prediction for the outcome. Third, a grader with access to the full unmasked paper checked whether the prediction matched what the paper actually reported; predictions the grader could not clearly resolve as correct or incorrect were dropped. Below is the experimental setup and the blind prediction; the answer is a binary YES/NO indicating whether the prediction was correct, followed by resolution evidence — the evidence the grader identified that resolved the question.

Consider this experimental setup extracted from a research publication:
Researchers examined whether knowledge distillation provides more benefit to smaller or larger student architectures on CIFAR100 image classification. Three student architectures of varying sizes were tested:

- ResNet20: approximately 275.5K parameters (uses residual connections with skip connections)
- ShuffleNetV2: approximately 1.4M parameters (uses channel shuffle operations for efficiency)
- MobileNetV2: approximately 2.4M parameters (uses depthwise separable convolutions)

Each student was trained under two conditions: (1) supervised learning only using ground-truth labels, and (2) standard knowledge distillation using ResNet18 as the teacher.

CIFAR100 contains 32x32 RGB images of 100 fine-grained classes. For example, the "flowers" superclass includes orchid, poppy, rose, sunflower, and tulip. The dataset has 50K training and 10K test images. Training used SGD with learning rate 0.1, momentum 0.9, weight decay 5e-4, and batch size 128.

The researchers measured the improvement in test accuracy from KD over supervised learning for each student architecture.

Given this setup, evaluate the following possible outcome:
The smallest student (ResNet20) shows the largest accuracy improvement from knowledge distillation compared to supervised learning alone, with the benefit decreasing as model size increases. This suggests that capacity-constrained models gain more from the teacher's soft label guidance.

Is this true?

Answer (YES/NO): NO